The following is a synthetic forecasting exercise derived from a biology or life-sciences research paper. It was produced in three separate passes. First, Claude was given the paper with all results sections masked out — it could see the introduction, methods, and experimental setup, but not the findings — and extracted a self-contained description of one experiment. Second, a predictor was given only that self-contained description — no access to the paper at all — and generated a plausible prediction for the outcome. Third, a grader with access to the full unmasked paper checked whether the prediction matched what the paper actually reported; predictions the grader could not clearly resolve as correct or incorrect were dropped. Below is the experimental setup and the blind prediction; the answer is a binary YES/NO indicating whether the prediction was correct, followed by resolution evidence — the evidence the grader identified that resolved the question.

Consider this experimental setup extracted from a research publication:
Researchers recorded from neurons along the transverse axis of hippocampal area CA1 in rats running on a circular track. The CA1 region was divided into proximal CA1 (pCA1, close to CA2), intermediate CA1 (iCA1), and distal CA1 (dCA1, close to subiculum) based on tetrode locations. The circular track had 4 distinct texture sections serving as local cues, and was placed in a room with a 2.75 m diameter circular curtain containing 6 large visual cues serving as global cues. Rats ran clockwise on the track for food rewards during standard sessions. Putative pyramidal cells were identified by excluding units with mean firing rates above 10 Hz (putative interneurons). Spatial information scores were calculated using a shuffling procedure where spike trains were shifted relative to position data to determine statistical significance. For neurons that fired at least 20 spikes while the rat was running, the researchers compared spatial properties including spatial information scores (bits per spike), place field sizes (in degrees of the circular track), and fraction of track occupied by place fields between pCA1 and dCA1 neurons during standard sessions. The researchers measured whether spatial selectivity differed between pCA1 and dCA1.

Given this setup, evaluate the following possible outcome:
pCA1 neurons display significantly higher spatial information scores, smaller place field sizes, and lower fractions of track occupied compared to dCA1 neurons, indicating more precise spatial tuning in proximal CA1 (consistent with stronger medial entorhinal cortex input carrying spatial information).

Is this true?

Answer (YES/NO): NO